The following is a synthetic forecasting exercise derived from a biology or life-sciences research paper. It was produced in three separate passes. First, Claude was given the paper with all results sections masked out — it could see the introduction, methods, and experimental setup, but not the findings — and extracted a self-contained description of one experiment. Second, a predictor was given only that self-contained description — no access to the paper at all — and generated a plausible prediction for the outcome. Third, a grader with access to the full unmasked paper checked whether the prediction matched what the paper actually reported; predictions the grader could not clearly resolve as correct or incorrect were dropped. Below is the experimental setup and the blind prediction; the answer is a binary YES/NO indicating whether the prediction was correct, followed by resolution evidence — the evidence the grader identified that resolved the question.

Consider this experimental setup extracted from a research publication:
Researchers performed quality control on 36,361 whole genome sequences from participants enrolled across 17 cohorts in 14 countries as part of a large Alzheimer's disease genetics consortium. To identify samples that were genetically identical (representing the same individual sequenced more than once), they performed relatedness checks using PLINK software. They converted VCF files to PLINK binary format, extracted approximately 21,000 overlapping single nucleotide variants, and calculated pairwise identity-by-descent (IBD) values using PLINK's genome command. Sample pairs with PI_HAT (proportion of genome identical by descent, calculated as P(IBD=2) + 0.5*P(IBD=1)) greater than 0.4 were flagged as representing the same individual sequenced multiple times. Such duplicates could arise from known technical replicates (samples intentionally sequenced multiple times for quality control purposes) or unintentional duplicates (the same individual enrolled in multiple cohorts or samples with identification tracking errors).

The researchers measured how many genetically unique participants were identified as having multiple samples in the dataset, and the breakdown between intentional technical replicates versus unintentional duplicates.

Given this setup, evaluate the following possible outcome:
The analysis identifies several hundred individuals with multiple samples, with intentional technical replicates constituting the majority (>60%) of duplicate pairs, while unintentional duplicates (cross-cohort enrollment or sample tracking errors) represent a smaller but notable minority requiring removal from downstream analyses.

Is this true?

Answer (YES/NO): NO